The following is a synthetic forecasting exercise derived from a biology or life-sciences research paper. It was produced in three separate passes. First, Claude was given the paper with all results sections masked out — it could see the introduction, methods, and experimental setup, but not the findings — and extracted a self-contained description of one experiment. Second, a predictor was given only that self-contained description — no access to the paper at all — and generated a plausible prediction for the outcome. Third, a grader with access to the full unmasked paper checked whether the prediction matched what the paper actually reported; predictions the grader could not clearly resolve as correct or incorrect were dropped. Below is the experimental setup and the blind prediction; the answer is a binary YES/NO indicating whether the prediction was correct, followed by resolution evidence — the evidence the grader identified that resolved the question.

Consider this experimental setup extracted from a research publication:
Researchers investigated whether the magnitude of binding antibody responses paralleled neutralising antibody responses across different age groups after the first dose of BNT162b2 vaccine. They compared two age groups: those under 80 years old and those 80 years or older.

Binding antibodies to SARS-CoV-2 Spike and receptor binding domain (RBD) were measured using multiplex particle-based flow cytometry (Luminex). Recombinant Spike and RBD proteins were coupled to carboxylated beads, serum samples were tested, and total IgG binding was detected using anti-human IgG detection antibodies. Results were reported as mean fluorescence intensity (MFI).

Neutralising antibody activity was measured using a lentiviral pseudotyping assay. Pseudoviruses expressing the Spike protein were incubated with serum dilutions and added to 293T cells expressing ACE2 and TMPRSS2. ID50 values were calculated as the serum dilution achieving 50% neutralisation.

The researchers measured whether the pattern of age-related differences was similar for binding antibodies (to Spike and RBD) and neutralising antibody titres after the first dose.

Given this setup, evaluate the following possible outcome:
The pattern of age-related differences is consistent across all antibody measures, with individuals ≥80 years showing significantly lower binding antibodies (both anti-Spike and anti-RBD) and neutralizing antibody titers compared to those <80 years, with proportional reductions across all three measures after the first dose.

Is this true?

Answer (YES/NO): NO